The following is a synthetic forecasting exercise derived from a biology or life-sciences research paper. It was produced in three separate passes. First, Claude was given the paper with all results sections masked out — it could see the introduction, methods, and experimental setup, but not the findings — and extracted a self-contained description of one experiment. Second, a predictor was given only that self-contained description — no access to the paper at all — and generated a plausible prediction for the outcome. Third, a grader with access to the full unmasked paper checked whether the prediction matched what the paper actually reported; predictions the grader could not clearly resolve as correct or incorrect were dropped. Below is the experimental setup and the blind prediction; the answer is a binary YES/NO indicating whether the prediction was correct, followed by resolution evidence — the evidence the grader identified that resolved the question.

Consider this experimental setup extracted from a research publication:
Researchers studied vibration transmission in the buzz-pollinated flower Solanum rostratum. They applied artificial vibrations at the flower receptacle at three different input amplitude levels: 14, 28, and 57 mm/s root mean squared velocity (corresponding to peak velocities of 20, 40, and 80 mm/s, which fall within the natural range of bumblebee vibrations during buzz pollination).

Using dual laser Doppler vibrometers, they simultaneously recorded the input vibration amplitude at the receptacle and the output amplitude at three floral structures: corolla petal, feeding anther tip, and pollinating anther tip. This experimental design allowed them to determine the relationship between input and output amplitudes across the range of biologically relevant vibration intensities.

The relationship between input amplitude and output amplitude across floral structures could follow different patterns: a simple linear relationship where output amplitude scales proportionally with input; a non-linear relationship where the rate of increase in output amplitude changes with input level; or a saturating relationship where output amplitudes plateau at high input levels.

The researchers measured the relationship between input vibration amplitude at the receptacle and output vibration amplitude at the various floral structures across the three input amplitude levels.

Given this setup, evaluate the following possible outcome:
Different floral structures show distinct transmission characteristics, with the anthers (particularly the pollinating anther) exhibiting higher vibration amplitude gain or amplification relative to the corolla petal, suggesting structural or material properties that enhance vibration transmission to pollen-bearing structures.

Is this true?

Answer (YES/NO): NO